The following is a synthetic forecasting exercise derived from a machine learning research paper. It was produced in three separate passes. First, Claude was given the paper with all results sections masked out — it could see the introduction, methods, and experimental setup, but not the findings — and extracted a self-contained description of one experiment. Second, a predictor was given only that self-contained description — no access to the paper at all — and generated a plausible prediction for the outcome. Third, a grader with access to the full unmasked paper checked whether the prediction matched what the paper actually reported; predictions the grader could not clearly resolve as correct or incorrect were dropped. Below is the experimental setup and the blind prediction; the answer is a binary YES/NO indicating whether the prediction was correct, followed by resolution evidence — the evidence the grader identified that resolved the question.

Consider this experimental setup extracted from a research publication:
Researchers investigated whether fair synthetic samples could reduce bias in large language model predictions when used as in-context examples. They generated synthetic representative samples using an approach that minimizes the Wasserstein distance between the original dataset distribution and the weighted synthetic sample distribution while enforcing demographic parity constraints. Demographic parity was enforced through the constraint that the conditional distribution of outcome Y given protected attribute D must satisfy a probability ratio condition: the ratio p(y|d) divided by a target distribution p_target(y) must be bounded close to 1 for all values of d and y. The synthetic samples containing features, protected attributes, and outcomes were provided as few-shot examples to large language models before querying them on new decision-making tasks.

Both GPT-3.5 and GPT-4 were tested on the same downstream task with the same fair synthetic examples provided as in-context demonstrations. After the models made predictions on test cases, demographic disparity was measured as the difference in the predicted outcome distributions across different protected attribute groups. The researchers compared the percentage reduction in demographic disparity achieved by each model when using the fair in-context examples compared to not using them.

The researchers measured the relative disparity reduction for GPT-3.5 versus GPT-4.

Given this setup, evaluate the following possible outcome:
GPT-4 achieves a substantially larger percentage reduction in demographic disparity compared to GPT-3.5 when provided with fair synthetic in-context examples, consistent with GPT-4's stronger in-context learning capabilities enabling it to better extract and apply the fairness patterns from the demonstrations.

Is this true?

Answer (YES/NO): NO